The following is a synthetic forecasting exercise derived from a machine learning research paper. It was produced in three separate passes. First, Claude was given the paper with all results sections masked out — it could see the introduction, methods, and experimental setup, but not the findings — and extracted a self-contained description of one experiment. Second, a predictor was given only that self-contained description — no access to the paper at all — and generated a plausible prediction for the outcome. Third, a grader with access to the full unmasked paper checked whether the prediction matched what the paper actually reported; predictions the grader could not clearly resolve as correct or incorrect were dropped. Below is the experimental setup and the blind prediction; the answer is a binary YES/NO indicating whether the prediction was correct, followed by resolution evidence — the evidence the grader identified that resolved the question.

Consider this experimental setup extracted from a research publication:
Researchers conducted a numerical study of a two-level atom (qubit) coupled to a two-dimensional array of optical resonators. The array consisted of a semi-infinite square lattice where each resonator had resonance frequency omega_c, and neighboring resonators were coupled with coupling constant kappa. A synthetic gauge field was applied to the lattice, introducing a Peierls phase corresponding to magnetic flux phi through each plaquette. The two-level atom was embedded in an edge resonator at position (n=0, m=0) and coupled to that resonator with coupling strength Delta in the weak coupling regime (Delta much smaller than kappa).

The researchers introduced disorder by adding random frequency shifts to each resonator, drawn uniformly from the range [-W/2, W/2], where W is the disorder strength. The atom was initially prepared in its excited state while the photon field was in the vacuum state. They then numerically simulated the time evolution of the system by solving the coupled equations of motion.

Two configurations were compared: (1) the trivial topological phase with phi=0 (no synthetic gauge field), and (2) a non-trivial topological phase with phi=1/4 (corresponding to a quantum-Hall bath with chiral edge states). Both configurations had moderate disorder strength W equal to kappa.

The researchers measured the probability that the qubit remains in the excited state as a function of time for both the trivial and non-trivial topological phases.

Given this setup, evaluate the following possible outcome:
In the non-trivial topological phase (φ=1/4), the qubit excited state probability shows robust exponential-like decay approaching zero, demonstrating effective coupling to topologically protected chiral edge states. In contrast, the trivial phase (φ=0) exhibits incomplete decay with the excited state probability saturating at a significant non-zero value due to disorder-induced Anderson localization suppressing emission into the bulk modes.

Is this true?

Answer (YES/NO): NO